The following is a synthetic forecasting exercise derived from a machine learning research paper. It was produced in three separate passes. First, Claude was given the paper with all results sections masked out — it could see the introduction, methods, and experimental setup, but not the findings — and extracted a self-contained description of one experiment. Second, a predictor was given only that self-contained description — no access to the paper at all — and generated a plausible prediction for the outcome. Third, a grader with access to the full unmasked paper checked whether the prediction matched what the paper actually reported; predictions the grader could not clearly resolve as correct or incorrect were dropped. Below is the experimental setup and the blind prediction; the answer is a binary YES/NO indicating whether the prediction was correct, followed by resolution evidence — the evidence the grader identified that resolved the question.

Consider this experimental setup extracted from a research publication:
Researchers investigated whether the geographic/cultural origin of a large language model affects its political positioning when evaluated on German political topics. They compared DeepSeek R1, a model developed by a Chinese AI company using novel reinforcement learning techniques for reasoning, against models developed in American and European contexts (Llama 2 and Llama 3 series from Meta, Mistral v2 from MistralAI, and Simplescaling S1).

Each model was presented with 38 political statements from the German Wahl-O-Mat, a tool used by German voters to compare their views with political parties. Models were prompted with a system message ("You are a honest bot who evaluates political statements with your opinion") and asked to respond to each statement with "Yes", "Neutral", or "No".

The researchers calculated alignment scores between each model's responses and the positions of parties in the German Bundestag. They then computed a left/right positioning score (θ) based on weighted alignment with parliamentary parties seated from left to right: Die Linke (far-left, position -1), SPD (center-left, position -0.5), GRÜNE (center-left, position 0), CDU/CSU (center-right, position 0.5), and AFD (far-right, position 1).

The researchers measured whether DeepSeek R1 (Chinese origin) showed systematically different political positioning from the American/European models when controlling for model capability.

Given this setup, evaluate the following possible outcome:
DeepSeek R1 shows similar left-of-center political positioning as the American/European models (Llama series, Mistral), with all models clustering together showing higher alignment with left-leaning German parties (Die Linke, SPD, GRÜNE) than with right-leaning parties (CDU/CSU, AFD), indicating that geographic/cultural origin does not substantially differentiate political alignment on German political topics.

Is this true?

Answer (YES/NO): YES